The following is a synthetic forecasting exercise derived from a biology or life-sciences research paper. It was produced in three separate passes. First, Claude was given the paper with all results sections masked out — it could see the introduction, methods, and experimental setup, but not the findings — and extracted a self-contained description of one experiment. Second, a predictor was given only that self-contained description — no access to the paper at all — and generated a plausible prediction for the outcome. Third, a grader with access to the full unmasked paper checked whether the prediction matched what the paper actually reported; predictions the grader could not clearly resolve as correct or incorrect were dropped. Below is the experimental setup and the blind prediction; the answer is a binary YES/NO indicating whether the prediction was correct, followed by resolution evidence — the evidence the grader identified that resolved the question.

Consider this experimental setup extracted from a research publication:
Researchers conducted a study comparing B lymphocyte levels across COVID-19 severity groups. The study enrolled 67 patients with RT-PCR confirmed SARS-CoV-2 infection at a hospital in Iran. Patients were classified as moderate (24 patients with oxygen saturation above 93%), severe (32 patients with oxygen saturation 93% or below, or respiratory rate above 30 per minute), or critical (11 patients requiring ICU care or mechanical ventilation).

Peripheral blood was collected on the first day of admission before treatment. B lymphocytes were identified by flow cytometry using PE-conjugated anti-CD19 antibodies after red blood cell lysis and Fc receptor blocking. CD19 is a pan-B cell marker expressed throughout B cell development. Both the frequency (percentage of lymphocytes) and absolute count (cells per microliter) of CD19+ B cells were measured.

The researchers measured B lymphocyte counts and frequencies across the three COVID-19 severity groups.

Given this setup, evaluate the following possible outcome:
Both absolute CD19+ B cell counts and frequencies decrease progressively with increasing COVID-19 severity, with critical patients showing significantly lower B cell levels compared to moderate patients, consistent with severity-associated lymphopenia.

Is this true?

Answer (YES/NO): NO